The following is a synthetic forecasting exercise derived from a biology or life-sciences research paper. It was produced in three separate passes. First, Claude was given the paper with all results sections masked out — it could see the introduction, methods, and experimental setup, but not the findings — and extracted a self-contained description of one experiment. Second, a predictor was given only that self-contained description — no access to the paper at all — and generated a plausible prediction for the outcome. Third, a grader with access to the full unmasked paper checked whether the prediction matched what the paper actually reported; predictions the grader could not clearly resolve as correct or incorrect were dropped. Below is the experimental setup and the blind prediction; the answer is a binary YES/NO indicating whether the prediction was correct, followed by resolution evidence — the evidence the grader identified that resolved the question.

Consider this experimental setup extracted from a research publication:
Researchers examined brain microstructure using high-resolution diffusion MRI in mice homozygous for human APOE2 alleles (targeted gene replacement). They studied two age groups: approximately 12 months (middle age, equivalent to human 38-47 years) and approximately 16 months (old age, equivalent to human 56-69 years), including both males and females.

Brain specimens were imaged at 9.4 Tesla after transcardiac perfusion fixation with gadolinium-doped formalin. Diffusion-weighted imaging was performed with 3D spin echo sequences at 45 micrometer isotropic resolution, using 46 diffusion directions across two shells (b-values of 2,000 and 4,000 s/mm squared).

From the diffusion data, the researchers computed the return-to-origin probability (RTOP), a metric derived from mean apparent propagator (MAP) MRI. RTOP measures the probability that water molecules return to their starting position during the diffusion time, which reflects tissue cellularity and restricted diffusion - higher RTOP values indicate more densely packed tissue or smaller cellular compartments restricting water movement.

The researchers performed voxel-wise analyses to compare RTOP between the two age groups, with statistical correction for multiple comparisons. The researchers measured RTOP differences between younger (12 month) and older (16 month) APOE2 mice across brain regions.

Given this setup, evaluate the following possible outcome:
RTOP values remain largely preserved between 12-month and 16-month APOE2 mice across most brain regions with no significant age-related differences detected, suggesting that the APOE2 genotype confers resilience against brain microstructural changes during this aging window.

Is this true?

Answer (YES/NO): NO